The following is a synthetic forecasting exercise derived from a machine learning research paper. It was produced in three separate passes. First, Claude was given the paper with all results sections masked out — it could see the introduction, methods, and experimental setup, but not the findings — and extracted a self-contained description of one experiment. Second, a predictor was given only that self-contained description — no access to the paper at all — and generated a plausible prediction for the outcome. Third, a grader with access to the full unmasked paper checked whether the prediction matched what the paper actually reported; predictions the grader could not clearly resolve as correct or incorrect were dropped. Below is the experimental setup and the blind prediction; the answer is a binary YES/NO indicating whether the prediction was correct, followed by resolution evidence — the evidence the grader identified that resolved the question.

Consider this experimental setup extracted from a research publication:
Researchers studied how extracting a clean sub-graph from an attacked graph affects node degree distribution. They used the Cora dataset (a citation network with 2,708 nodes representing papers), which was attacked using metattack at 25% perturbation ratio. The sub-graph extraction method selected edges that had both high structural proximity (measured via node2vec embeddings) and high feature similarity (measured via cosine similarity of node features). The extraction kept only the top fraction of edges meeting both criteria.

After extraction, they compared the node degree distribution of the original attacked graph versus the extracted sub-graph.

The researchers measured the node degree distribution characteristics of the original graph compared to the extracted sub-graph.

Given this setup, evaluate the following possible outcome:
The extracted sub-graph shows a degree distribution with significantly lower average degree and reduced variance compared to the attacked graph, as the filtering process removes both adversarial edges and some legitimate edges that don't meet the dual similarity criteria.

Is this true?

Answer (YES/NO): NO